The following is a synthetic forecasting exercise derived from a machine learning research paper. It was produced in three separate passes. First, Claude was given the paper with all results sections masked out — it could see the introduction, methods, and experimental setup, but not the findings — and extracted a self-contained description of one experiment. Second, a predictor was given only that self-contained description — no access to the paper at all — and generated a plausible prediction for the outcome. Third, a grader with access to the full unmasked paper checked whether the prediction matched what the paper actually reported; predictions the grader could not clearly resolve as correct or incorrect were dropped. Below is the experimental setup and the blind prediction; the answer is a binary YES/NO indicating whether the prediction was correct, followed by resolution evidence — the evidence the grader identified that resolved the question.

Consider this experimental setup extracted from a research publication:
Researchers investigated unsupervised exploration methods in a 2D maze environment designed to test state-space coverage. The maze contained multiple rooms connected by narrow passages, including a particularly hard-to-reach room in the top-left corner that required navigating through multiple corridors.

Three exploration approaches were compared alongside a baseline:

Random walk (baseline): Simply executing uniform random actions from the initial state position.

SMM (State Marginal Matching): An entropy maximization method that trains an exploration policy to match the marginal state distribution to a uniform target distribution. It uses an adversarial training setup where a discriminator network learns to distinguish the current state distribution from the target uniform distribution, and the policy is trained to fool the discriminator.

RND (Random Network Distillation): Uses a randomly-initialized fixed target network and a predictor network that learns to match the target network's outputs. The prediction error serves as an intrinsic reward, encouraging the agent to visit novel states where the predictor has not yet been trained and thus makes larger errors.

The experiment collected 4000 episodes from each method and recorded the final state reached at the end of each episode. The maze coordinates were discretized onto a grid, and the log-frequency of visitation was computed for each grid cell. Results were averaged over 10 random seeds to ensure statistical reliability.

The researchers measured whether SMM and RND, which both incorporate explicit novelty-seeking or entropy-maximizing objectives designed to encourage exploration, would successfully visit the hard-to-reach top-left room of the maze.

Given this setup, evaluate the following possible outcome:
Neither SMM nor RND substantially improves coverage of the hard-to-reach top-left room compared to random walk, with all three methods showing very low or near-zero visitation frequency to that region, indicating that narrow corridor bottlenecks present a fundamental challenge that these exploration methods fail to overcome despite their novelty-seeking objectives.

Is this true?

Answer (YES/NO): YES